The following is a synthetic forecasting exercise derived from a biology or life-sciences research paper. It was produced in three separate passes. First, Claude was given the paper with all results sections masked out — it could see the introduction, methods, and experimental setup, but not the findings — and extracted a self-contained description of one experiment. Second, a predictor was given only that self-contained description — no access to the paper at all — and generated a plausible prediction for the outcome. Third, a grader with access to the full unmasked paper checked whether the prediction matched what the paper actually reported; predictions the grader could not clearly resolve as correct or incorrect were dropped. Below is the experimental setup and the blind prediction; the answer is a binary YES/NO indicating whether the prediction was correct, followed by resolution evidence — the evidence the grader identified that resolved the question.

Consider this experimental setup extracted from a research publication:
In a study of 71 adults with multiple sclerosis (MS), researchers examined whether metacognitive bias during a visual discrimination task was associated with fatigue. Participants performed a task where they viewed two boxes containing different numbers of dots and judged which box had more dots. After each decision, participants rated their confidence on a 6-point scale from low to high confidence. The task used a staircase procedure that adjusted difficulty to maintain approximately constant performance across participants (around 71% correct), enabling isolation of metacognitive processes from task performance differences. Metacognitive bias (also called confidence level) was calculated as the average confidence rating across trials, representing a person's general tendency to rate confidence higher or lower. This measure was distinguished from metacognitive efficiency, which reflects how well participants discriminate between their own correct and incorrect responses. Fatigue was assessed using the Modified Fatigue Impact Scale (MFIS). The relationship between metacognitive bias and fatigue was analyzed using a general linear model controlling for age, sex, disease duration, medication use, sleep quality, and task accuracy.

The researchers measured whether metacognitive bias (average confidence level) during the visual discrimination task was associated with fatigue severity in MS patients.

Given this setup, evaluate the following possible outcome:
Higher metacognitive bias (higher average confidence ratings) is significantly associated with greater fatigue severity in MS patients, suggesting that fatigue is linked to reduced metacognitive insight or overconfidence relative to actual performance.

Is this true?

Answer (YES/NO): NO